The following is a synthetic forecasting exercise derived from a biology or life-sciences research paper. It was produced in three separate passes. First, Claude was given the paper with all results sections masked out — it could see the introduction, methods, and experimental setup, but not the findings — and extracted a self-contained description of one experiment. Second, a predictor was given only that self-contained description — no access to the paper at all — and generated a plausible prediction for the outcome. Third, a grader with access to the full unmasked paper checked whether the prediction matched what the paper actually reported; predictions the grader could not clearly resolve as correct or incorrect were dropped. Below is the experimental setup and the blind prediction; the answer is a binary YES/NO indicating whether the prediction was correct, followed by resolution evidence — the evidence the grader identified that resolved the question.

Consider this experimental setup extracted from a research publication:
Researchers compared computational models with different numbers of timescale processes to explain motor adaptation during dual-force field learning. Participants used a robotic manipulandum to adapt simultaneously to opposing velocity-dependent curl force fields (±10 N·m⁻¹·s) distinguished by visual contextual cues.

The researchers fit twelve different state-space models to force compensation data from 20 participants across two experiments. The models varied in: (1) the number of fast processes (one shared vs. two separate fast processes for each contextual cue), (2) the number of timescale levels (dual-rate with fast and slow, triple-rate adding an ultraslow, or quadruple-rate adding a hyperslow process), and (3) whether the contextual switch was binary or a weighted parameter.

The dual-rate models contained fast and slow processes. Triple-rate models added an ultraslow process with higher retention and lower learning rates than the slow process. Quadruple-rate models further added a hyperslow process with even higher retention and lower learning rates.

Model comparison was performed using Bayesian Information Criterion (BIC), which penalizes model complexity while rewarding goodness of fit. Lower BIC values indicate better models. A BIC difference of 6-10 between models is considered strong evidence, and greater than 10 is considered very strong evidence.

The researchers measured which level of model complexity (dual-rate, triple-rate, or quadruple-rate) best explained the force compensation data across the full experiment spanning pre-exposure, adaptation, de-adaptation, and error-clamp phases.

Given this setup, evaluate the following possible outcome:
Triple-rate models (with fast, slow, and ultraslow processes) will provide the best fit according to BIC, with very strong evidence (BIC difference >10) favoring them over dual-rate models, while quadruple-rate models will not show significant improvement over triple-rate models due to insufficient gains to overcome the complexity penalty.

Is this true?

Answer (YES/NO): YES